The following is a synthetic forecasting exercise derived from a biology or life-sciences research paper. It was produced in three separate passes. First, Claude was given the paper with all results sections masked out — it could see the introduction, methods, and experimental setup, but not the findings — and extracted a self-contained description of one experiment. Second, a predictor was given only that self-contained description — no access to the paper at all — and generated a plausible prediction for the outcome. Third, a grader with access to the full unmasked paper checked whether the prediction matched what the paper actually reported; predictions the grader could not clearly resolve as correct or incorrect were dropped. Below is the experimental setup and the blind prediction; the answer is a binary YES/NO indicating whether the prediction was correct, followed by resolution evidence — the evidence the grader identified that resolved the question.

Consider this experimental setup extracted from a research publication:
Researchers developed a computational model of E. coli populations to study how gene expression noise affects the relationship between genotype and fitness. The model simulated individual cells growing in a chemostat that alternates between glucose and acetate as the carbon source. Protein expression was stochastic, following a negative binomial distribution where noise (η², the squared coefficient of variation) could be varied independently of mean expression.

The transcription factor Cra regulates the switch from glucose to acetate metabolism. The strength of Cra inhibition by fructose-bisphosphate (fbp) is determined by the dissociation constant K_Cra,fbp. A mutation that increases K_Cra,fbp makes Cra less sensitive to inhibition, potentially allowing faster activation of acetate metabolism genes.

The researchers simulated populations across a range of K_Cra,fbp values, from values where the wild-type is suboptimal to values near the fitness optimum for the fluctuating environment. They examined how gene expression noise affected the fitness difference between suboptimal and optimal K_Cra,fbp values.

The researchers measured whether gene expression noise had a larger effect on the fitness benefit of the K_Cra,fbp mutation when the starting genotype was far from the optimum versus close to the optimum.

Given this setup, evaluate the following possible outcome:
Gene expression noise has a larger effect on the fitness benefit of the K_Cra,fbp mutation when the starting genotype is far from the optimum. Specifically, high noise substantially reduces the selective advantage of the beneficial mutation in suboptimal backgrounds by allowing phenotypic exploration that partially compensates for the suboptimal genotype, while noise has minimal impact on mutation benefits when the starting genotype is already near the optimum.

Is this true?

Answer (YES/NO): NO